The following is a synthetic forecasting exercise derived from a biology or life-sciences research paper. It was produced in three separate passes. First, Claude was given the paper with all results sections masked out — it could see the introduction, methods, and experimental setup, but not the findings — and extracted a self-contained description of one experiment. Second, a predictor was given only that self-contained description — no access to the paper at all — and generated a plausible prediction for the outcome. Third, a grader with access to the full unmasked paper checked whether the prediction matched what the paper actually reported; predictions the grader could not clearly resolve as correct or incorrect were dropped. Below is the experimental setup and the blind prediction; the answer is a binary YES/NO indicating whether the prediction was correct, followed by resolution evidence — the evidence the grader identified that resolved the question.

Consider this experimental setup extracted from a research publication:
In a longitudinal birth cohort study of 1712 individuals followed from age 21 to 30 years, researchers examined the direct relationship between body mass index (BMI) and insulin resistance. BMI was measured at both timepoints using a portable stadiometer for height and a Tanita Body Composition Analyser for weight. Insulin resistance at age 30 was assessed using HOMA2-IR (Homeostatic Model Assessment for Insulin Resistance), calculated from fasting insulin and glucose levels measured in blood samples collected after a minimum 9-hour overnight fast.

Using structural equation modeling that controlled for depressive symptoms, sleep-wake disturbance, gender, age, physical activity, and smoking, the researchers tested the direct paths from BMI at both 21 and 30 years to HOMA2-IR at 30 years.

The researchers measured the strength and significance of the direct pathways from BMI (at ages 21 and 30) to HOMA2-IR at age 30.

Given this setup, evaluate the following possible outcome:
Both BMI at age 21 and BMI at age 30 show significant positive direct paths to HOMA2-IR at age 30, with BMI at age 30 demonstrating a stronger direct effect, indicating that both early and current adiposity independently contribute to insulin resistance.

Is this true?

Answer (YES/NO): NO